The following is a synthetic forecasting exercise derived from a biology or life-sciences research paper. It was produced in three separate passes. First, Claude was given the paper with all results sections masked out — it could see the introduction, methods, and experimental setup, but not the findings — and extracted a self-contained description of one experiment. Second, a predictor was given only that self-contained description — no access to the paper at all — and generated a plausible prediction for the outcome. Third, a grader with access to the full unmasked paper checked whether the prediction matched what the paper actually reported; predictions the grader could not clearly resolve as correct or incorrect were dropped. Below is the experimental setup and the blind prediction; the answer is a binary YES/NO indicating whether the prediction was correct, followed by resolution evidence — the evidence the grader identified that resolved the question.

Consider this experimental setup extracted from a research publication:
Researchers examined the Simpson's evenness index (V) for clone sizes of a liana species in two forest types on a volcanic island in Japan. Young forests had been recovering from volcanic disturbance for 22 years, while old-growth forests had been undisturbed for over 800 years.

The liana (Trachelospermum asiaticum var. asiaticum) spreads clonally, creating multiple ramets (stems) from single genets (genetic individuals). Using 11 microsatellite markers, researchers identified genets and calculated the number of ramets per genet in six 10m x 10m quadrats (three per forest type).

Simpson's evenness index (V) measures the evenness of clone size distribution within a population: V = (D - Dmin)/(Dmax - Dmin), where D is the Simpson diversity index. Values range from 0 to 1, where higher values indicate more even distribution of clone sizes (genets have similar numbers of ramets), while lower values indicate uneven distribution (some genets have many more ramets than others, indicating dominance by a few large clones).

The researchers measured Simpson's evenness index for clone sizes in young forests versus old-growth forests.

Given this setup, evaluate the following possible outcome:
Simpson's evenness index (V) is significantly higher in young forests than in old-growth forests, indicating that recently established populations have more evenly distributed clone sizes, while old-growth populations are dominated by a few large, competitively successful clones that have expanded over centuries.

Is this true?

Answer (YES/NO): NO